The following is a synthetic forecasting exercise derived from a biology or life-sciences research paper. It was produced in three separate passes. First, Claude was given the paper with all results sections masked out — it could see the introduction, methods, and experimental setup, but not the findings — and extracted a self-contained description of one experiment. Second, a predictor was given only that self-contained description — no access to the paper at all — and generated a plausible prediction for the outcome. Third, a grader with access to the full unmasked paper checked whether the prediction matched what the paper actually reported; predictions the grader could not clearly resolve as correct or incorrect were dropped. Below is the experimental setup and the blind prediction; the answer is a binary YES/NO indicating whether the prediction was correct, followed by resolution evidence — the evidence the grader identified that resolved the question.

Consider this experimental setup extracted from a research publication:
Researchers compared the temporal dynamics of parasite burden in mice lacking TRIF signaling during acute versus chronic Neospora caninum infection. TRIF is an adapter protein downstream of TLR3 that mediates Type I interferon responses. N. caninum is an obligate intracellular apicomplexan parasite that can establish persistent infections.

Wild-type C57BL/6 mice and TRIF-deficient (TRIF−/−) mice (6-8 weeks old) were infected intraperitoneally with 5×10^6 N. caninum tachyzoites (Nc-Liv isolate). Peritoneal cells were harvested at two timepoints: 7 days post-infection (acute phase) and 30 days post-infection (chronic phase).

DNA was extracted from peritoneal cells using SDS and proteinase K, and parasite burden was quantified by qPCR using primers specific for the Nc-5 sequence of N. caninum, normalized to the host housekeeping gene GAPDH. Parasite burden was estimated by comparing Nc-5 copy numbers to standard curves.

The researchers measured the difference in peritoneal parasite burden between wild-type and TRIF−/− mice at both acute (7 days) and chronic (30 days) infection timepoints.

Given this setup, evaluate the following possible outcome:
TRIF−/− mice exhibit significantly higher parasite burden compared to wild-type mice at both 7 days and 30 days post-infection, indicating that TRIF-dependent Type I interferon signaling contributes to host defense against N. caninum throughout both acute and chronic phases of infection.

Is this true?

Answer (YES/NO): YES